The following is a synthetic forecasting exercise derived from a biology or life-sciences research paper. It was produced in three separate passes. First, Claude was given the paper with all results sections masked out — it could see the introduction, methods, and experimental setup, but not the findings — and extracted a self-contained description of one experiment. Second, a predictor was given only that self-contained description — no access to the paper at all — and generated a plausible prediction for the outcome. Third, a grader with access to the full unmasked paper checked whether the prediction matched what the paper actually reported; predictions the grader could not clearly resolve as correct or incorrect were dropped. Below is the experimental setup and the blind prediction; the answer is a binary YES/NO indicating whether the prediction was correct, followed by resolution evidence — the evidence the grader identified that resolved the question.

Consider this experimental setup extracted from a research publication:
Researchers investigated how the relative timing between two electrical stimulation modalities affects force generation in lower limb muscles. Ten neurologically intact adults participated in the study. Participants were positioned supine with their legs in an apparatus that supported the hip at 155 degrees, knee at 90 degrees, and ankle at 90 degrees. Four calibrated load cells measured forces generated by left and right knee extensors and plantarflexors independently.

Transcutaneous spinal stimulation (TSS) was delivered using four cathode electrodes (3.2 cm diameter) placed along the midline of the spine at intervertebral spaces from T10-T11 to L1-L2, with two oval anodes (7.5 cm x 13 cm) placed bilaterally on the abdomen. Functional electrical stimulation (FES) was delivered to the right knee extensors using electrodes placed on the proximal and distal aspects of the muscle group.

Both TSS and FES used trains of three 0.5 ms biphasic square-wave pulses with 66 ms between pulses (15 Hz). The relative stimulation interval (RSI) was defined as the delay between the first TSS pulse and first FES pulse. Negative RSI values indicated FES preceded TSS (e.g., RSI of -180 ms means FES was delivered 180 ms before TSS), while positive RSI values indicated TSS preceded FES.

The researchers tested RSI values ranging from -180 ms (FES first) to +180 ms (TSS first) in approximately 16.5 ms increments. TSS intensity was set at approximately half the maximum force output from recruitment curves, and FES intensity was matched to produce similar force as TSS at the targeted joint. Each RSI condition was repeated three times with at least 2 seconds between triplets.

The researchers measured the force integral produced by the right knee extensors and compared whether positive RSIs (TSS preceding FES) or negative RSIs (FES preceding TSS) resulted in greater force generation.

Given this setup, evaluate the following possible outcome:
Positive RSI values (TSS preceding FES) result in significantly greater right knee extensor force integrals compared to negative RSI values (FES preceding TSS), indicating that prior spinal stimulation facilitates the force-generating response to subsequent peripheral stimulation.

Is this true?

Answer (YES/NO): YES